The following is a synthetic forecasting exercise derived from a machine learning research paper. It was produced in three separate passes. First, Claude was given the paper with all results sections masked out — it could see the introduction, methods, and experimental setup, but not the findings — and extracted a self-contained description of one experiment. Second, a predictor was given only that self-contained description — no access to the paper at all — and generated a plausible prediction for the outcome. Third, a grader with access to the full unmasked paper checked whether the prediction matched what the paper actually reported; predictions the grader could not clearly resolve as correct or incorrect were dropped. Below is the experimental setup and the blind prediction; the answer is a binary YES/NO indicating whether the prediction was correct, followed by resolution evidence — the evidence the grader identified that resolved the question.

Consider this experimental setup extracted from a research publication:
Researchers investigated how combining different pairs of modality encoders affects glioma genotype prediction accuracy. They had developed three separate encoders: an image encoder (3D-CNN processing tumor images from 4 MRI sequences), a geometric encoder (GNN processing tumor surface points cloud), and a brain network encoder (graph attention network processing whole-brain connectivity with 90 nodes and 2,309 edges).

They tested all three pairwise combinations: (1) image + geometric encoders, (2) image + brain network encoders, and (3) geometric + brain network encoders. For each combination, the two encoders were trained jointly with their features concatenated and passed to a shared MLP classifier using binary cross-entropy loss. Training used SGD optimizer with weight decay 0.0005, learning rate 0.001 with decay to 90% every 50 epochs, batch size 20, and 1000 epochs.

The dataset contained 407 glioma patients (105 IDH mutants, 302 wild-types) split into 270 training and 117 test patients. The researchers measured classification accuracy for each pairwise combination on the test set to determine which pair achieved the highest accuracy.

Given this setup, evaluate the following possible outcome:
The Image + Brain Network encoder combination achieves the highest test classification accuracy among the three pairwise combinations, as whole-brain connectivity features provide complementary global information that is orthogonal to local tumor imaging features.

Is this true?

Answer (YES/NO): YES